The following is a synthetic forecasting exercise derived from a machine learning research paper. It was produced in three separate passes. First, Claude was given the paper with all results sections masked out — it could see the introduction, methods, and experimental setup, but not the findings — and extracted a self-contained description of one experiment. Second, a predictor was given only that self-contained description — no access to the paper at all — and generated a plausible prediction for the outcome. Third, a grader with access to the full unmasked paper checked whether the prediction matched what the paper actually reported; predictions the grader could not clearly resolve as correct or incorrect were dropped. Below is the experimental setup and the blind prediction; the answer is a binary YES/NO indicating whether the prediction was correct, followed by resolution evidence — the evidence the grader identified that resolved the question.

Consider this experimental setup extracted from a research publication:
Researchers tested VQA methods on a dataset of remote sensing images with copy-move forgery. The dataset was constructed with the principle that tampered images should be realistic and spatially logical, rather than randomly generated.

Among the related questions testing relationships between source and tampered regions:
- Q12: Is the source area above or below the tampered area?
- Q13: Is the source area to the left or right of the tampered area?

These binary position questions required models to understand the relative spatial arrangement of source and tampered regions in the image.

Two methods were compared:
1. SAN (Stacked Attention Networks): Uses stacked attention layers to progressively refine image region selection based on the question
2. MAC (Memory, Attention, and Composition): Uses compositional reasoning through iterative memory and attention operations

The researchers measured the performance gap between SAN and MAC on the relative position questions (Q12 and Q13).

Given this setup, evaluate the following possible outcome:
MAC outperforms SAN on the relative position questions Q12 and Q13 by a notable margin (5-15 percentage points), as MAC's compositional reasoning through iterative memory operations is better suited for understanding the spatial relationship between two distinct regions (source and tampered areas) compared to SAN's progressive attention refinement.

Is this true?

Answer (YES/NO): NO